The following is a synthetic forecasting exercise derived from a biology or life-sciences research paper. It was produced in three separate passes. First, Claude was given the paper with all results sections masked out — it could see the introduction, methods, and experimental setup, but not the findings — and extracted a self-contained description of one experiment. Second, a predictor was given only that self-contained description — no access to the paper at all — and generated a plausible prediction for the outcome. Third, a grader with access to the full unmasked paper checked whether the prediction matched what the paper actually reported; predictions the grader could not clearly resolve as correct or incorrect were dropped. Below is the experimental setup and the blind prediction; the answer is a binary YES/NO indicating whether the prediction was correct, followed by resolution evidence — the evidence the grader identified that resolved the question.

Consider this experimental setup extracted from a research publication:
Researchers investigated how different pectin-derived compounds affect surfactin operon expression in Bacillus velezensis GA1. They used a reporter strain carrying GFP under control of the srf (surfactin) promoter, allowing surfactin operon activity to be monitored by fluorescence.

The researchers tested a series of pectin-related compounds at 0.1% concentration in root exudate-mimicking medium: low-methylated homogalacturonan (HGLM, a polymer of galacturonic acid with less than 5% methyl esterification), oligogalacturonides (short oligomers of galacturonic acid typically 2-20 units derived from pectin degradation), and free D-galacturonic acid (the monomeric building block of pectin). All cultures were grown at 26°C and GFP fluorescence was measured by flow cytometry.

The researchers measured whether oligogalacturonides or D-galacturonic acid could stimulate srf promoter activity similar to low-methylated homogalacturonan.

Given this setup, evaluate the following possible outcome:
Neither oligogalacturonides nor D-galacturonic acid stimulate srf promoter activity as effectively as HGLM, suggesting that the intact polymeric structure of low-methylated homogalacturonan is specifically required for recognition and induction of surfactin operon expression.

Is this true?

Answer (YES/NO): NO